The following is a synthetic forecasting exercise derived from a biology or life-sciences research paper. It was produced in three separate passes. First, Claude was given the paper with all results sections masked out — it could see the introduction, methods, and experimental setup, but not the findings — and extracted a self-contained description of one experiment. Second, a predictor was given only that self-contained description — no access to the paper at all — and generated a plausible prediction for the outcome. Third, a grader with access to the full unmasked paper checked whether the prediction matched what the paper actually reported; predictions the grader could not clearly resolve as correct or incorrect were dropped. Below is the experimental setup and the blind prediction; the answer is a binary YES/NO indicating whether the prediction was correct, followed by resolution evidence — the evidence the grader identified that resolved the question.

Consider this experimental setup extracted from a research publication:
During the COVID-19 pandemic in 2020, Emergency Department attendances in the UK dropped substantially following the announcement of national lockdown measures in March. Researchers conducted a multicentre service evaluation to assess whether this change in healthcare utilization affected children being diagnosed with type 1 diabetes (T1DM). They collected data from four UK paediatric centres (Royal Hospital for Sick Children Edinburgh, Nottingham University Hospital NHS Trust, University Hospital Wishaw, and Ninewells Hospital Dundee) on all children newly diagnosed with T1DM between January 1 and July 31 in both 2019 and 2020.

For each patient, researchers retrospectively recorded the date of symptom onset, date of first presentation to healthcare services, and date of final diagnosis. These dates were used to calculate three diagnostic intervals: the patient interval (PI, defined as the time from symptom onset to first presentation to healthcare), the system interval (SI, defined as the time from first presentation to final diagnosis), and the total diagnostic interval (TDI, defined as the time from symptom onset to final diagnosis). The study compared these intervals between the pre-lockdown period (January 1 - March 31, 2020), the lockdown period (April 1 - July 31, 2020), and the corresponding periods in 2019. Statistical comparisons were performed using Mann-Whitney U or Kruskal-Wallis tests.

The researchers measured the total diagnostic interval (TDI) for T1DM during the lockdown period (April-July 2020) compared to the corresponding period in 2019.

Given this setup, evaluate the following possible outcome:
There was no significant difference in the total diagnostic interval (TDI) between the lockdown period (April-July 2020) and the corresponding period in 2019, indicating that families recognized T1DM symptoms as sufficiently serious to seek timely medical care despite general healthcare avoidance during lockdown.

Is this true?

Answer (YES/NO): YES